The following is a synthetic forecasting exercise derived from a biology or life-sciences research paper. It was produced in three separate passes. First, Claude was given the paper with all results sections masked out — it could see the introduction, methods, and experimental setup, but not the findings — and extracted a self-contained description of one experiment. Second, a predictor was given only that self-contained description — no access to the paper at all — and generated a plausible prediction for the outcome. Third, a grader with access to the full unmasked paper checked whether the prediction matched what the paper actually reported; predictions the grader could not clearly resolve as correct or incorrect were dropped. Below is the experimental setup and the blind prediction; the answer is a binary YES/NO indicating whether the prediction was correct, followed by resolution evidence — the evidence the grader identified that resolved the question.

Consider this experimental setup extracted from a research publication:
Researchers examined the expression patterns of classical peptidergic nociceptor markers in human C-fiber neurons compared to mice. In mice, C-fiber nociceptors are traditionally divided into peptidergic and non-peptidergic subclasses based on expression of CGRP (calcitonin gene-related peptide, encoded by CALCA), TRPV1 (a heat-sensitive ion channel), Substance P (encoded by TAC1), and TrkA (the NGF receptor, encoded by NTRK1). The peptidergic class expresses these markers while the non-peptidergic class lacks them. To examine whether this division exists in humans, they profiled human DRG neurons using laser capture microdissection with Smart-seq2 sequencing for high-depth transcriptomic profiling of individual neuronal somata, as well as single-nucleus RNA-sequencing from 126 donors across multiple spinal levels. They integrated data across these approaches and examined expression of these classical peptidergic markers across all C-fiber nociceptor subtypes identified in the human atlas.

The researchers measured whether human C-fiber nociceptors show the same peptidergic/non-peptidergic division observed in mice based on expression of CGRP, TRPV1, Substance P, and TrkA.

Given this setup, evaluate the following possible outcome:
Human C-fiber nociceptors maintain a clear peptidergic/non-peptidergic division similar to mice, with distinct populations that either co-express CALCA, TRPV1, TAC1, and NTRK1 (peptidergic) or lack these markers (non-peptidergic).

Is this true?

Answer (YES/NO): NO